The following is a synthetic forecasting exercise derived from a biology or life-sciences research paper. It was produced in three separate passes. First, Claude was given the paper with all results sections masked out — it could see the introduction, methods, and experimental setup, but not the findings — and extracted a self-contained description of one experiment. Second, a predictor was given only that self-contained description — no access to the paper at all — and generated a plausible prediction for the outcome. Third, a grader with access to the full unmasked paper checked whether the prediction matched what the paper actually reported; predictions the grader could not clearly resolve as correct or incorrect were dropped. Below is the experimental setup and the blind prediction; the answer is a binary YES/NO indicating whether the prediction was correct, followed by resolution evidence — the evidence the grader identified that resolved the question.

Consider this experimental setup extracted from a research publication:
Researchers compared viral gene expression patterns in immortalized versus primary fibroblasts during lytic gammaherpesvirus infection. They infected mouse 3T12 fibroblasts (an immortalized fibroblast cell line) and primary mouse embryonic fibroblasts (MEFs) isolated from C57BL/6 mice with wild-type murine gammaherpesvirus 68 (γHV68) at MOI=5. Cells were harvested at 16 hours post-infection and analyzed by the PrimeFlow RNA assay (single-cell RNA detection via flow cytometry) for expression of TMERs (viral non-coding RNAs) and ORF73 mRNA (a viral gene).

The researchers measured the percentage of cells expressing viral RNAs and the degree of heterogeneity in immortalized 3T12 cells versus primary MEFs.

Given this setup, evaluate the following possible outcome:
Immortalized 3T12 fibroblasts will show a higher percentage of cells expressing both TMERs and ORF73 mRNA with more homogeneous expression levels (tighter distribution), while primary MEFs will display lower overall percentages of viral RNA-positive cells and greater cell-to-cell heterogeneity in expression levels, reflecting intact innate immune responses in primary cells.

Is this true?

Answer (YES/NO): NO